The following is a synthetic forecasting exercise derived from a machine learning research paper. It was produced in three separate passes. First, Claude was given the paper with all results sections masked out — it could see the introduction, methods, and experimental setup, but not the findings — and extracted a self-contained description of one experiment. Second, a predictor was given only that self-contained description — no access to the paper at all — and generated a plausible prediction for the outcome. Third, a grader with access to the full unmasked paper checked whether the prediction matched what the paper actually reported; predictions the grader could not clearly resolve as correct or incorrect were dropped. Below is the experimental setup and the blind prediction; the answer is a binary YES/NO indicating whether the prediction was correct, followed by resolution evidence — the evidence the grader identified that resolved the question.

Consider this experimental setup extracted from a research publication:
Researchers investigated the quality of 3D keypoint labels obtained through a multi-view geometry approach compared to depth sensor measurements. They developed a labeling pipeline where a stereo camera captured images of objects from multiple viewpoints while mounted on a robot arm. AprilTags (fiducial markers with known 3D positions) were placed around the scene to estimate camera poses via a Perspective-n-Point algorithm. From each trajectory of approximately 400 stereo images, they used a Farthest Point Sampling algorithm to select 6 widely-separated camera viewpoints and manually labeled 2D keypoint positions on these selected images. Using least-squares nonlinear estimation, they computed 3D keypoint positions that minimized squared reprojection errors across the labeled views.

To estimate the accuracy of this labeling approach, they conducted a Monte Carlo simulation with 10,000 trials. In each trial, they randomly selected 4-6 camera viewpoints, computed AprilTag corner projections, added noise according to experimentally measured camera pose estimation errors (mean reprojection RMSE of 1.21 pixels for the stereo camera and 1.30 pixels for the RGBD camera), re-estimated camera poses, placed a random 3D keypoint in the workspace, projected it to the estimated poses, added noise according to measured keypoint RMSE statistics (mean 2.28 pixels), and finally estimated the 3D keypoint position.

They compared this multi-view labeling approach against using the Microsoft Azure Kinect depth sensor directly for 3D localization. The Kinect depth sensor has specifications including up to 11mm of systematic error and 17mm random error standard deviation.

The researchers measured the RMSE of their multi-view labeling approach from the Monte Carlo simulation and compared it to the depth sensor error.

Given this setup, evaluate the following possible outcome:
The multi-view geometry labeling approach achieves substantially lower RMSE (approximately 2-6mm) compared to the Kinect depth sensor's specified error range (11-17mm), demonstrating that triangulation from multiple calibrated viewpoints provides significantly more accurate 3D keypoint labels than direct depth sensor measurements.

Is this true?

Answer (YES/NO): YES